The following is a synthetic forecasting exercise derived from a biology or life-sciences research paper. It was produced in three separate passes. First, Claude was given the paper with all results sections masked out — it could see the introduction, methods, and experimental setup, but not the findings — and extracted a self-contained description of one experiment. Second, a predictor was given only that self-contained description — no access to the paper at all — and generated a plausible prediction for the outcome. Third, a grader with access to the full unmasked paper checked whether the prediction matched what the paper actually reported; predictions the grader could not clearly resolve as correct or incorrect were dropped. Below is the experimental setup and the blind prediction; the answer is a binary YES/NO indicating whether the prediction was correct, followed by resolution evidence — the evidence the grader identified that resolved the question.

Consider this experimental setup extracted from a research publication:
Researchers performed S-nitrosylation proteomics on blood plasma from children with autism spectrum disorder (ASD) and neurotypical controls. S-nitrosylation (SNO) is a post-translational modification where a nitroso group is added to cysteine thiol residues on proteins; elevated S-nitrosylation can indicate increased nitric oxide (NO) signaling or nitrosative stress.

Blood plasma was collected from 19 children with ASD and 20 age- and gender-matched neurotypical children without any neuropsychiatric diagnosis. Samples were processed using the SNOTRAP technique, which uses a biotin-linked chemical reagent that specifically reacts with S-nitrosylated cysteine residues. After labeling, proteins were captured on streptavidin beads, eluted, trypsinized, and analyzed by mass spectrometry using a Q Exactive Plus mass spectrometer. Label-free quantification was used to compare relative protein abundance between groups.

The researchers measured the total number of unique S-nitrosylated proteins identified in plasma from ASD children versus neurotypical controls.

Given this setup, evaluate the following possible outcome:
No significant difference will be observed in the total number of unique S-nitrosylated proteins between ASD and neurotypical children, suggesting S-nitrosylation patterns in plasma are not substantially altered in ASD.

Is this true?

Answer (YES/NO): NO